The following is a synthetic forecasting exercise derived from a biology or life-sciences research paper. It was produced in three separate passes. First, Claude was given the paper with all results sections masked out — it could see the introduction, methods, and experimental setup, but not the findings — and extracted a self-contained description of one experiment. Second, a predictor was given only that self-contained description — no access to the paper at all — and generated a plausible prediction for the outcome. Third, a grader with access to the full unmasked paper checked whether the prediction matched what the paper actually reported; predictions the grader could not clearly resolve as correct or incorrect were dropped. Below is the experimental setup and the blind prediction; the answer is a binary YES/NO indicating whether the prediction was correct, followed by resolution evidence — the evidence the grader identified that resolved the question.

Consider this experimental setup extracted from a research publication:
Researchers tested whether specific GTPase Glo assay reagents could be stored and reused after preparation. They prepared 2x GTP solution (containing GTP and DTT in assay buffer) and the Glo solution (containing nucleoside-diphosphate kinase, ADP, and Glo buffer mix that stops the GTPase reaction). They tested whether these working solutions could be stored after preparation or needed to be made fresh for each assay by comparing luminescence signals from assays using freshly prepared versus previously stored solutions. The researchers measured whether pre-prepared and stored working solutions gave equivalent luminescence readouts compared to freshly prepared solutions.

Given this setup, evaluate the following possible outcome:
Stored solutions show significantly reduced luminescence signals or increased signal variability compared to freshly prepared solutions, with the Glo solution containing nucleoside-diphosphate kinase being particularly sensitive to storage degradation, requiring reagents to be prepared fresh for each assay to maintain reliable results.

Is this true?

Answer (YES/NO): NO